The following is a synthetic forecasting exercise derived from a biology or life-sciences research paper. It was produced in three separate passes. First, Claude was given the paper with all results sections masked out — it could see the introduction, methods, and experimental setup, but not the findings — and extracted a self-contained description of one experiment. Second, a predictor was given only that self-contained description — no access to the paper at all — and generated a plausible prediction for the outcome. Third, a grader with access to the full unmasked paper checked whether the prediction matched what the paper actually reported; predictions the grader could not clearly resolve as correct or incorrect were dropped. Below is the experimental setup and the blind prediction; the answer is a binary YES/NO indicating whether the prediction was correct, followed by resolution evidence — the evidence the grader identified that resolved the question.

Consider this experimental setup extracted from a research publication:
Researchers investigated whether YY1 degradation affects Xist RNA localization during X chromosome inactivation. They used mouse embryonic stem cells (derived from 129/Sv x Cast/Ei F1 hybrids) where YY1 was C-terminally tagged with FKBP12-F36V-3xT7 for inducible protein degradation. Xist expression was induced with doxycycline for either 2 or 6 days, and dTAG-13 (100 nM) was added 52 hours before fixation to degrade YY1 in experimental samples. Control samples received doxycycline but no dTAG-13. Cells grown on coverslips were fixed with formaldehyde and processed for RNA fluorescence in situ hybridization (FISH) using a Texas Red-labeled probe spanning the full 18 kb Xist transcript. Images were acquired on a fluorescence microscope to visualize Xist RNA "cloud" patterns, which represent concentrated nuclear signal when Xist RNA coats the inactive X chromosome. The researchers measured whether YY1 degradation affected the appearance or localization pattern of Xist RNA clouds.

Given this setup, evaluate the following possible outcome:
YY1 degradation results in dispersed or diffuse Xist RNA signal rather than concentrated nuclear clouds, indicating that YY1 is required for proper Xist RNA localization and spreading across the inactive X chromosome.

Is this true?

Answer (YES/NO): NO